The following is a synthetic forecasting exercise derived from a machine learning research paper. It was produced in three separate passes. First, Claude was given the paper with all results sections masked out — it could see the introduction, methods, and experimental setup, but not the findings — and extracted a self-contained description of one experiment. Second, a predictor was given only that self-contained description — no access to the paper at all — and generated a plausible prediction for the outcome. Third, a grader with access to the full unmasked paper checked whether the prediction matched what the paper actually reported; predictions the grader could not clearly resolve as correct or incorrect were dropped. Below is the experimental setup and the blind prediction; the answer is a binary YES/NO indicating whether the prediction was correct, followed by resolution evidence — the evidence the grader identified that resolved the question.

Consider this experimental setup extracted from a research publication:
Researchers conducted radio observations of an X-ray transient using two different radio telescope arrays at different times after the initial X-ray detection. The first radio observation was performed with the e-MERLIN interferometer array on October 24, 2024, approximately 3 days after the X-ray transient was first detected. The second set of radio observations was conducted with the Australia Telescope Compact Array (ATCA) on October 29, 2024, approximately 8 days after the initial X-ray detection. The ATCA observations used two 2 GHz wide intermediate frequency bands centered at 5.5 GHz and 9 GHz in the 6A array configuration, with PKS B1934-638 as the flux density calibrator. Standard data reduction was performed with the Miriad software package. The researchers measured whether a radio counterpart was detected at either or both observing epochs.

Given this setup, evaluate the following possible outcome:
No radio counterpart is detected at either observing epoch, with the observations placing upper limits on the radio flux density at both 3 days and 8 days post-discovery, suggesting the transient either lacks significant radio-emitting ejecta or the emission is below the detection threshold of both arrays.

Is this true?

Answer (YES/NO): NO